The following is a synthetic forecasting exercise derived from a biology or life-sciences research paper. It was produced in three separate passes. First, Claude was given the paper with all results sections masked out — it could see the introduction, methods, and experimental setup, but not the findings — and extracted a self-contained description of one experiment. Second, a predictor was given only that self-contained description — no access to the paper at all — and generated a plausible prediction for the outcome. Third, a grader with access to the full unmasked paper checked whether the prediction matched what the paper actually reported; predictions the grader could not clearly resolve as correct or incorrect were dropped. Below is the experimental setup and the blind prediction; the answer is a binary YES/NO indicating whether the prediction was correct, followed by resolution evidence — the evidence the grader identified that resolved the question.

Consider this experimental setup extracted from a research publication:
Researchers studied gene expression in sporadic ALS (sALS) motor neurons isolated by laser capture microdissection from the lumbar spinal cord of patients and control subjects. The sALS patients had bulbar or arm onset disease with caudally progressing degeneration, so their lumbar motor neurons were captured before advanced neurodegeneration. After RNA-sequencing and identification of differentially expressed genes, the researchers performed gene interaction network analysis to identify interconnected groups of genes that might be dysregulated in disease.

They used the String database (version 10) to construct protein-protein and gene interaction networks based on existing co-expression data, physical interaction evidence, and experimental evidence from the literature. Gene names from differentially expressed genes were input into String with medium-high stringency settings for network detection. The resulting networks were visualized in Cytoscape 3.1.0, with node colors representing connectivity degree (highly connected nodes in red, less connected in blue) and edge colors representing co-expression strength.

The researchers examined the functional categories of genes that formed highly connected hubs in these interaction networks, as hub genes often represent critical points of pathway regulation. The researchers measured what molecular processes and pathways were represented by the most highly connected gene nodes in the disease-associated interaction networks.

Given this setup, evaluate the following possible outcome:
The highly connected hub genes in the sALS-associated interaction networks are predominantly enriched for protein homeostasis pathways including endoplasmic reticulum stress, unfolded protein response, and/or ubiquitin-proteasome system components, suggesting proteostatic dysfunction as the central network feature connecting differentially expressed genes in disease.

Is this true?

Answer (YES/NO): NO